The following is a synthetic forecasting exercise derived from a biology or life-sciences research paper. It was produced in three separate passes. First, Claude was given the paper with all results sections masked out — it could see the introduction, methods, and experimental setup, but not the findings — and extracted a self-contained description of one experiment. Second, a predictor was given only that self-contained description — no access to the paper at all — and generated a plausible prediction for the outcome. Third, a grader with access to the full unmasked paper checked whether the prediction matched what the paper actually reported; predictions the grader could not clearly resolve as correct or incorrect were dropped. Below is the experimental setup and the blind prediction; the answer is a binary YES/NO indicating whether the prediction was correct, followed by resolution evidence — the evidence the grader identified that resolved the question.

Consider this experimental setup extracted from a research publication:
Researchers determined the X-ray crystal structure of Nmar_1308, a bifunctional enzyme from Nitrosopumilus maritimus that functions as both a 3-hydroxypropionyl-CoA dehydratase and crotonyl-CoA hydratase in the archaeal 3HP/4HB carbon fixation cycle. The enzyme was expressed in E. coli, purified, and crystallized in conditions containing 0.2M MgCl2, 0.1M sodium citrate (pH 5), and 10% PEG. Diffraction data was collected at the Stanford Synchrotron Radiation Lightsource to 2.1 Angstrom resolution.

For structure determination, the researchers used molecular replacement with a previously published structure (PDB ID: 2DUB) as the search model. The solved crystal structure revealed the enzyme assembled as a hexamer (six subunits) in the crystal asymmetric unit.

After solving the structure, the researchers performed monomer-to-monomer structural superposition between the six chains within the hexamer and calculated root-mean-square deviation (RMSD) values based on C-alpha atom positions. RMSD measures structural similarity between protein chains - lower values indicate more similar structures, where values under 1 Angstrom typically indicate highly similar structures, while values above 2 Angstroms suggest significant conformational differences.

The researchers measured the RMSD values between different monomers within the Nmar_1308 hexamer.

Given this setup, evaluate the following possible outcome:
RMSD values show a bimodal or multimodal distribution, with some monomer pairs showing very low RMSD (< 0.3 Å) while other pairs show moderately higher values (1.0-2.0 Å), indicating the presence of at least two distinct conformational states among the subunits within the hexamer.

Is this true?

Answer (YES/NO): NO